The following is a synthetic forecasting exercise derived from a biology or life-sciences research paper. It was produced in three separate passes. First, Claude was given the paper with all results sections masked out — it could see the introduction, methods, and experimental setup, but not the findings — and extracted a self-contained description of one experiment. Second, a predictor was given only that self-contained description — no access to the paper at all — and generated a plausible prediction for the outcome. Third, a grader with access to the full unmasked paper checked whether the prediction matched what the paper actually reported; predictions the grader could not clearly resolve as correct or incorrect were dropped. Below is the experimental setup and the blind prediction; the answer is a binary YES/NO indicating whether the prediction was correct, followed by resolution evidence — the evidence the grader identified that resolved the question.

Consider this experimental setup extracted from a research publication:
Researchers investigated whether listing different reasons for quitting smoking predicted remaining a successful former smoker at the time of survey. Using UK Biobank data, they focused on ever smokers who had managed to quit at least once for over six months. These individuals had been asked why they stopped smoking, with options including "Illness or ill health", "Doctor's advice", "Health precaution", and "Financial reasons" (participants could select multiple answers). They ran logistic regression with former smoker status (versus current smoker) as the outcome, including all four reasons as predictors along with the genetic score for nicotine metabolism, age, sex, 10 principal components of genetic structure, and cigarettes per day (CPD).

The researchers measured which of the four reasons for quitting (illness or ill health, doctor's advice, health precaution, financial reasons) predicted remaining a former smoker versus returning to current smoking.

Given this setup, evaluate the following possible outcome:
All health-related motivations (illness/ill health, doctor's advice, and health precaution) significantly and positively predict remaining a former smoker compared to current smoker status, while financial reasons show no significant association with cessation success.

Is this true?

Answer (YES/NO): NO